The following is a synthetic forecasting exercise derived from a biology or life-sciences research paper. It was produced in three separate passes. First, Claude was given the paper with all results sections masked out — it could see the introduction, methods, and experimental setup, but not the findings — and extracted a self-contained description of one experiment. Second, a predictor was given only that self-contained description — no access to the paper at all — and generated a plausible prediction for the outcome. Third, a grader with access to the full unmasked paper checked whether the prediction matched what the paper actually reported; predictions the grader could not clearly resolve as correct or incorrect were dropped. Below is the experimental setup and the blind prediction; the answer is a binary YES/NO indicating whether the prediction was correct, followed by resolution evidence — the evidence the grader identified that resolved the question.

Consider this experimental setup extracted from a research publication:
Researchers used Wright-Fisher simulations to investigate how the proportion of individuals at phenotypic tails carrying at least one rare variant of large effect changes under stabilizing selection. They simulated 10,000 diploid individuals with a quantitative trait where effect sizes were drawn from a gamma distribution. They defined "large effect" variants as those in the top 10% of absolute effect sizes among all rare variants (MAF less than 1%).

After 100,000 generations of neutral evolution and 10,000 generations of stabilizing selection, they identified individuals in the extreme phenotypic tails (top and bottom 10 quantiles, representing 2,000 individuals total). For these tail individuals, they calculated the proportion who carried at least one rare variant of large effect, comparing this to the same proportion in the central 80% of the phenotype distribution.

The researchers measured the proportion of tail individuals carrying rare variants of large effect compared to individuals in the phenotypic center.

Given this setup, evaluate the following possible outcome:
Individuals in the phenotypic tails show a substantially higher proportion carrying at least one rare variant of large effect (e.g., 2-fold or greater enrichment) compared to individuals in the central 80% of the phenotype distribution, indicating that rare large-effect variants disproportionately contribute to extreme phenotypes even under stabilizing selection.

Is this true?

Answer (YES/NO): YES